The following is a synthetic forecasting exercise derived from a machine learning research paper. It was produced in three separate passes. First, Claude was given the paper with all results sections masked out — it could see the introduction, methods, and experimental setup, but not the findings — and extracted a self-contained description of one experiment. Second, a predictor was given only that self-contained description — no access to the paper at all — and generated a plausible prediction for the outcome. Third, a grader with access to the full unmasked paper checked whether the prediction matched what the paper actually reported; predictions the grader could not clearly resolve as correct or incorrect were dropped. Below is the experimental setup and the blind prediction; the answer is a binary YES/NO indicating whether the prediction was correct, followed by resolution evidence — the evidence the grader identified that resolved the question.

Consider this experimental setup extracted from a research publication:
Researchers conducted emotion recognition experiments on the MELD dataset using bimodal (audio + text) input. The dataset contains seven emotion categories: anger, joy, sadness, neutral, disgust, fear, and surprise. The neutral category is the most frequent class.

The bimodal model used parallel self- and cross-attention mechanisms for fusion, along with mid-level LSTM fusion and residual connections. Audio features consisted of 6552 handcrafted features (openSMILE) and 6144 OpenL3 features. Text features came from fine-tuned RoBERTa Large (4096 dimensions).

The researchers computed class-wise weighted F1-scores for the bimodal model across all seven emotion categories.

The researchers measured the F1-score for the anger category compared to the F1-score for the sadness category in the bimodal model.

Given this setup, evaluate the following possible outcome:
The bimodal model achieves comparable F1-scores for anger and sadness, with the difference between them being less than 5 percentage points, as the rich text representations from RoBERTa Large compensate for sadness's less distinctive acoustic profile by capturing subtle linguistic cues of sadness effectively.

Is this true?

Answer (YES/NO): NO